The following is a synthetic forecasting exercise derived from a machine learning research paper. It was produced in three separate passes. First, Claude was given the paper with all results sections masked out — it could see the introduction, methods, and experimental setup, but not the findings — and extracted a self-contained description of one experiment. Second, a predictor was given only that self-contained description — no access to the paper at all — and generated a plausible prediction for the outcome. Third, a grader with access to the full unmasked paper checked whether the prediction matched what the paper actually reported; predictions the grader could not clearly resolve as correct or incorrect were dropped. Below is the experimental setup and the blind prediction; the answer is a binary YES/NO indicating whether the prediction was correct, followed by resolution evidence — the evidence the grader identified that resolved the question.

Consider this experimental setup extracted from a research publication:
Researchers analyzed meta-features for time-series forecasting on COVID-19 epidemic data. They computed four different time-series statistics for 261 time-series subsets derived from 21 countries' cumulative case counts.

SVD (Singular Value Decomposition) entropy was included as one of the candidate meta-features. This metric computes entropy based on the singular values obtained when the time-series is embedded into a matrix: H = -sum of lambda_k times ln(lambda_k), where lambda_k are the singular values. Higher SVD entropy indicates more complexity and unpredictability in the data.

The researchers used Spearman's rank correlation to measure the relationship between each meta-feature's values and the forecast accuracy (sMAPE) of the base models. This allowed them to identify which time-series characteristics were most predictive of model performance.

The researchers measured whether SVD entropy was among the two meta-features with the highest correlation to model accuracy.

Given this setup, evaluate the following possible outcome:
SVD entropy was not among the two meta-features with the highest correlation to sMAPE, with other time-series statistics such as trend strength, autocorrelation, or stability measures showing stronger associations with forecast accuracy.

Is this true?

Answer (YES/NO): YES